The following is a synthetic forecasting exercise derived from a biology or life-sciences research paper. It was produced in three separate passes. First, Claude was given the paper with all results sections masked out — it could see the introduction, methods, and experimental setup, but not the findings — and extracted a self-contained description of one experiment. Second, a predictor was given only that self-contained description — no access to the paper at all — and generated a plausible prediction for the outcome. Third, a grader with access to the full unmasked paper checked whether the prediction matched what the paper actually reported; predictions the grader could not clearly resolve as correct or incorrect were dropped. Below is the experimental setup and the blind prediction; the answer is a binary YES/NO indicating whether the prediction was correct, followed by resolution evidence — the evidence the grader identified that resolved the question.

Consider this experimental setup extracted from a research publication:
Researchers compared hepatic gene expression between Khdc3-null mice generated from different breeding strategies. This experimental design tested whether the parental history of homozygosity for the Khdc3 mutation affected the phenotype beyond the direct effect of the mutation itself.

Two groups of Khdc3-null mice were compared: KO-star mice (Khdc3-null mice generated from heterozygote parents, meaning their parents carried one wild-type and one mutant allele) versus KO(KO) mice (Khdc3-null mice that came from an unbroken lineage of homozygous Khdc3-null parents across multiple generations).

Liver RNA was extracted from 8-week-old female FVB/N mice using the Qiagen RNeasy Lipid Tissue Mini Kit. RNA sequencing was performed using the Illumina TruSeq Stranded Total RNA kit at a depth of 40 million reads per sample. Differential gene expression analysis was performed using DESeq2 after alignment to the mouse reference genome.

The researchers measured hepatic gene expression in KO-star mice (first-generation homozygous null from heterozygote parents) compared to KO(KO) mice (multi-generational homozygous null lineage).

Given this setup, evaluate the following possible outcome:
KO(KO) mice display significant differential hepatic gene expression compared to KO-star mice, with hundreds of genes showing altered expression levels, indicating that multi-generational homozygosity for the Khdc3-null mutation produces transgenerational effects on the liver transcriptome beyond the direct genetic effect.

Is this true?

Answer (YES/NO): NO